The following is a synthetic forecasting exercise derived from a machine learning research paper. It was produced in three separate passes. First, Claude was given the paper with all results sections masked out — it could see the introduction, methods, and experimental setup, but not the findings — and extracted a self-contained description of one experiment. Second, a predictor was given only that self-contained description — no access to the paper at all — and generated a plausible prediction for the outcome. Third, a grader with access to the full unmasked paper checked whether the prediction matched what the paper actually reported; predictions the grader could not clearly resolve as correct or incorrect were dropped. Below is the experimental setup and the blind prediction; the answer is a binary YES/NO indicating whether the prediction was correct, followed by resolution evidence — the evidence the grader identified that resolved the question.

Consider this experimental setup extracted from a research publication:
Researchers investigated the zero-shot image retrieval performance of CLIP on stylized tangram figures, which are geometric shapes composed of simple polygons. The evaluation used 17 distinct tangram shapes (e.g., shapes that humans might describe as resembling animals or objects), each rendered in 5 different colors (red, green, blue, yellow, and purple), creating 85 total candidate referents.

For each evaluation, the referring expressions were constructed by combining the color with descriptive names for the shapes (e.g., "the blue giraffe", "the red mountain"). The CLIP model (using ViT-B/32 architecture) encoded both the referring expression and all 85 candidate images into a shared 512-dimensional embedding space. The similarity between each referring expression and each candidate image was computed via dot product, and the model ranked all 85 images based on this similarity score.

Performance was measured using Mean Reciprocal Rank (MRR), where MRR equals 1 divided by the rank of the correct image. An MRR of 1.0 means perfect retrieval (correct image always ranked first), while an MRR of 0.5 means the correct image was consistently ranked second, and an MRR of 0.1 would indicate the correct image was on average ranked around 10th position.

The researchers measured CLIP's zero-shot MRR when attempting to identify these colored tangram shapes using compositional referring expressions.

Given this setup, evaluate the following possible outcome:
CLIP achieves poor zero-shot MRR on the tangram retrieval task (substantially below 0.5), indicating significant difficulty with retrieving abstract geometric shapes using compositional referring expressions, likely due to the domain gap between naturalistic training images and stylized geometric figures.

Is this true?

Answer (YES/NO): YES